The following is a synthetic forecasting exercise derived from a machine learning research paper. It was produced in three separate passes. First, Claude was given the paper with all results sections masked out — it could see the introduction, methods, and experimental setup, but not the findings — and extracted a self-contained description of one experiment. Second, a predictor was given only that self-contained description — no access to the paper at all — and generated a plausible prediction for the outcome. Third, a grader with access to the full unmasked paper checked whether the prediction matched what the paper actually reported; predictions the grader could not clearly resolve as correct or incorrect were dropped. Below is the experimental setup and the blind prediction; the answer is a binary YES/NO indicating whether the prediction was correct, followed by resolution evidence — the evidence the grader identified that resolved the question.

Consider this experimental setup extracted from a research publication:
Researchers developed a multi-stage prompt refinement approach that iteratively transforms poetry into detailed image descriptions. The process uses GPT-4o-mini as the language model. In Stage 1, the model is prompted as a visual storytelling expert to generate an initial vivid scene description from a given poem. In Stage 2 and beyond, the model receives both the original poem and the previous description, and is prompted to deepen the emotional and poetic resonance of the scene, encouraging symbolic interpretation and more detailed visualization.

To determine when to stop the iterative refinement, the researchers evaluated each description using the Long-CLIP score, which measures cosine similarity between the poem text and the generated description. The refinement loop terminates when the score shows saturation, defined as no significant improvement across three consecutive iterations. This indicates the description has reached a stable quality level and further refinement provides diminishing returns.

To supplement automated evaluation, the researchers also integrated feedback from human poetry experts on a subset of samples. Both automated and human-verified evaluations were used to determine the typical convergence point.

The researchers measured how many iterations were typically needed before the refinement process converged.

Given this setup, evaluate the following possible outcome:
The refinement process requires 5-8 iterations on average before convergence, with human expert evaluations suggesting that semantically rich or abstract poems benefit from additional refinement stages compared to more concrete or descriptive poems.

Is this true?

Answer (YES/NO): NO